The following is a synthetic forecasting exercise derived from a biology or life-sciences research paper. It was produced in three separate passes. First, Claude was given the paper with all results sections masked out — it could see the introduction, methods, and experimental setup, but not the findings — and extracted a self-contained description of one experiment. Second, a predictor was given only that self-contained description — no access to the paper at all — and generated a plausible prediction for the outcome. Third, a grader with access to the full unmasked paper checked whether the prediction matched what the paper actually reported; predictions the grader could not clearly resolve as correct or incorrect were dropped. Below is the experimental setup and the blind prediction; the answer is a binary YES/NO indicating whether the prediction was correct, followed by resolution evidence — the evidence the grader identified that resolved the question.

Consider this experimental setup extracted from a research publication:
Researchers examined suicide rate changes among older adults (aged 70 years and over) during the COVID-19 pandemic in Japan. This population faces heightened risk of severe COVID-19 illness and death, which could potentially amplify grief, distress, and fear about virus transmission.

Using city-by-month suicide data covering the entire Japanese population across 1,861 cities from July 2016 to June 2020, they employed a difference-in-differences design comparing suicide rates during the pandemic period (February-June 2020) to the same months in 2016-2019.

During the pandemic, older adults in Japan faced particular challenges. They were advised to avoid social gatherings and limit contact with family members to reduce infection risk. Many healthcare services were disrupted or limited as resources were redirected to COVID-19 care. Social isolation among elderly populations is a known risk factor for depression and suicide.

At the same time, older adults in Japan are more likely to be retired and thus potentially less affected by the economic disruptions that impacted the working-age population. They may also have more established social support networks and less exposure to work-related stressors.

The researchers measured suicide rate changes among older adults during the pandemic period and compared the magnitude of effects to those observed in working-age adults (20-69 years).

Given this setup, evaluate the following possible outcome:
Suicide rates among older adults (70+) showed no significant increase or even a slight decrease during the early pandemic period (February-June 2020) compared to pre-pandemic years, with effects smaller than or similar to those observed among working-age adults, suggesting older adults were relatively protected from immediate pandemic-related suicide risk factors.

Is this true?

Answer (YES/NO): YES